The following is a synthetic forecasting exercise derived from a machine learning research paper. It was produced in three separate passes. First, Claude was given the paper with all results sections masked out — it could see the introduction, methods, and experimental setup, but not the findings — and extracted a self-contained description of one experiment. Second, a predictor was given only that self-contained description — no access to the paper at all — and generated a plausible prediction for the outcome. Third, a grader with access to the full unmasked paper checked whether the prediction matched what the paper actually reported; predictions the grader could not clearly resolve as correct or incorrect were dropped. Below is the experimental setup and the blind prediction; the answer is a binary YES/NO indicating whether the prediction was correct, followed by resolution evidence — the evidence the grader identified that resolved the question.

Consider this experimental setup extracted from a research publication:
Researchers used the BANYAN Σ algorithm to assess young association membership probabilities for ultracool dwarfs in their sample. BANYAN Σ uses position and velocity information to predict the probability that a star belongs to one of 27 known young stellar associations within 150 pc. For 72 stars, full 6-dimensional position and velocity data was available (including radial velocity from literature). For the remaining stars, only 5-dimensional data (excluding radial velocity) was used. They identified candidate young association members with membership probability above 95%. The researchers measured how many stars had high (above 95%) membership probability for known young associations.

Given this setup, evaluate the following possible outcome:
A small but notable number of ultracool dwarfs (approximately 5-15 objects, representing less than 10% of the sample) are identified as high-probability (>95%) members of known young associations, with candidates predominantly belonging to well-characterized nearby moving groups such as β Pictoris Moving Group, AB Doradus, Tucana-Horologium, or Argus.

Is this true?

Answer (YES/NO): YES